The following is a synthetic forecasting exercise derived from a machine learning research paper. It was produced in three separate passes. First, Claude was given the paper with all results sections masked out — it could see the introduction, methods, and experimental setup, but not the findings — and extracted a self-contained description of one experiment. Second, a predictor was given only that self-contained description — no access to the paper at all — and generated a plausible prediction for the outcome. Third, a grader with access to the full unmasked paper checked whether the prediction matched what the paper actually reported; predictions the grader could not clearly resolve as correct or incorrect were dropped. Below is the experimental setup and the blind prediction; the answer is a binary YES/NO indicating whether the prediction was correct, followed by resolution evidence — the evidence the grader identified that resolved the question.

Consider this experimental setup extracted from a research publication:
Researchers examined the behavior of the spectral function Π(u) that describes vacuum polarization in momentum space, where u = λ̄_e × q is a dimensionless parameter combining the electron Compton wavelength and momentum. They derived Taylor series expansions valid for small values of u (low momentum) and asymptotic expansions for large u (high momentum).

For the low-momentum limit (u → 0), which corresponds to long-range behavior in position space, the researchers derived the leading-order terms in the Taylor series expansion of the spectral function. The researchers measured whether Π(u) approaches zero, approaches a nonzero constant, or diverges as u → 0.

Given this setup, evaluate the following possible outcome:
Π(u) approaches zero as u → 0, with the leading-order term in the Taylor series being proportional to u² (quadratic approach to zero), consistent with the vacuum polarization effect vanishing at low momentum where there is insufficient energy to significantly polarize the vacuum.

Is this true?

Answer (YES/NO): YES